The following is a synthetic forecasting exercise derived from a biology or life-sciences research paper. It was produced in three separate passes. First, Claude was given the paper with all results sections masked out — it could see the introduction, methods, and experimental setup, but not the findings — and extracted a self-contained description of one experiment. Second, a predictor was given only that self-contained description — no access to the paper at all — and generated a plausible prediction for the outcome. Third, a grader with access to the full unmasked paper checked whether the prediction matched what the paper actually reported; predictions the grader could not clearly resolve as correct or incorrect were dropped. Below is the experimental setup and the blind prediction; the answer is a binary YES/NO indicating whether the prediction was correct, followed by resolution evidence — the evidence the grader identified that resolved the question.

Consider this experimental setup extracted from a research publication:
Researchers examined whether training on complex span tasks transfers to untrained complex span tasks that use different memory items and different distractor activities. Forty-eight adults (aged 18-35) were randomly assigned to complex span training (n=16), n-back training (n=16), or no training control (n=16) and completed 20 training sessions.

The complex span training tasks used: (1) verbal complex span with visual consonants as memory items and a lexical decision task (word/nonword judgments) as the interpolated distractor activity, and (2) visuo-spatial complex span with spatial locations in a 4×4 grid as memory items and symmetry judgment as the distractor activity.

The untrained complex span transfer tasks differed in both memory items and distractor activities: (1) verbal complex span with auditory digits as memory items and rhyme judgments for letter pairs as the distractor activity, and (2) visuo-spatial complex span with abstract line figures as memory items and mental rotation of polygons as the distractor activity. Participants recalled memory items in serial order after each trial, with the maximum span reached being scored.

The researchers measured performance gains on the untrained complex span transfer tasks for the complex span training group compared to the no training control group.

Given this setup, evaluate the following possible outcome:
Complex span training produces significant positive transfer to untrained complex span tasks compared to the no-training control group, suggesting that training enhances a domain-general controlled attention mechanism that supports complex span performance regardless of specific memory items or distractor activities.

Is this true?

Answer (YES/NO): NO